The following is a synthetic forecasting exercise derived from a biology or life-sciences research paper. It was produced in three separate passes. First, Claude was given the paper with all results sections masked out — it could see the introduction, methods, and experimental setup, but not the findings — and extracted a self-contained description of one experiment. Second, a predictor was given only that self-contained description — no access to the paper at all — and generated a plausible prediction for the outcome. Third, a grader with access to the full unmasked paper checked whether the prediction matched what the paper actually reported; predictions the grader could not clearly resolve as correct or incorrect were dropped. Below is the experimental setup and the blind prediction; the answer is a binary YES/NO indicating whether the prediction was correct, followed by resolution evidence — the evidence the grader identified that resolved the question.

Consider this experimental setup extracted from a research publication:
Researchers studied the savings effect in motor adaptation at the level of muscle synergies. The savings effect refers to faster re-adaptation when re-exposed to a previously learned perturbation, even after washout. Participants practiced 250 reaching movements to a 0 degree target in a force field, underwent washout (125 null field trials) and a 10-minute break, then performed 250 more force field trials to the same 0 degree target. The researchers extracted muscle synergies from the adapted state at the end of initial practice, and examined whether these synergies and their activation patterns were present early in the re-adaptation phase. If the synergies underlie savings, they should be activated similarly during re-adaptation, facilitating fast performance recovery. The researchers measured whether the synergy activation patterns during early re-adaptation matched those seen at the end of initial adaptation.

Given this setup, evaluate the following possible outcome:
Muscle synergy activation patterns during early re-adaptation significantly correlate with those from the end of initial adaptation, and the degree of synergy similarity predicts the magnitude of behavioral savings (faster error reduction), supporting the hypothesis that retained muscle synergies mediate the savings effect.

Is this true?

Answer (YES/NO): NO